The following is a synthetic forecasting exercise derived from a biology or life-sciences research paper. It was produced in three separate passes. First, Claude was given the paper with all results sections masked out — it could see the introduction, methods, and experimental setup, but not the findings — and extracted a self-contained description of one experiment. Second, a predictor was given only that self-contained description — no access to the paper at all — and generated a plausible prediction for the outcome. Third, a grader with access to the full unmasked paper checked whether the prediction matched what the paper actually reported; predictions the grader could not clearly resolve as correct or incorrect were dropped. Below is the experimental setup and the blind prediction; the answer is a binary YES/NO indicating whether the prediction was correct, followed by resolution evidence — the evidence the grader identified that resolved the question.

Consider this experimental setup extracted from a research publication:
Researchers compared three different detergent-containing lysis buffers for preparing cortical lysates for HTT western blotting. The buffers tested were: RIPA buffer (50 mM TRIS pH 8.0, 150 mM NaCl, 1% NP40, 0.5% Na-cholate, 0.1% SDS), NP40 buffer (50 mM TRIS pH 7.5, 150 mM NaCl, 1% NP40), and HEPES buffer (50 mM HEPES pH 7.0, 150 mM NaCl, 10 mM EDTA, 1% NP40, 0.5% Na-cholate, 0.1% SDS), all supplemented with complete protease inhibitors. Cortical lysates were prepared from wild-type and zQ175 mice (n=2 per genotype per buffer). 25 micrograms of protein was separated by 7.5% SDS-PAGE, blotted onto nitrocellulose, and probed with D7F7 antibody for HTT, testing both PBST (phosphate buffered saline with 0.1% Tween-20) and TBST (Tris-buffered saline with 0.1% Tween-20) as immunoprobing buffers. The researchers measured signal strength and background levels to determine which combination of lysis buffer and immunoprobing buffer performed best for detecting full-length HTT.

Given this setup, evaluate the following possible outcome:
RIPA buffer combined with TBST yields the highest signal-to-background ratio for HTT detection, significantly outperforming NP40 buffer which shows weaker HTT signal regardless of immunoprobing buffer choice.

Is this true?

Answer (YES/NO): NO